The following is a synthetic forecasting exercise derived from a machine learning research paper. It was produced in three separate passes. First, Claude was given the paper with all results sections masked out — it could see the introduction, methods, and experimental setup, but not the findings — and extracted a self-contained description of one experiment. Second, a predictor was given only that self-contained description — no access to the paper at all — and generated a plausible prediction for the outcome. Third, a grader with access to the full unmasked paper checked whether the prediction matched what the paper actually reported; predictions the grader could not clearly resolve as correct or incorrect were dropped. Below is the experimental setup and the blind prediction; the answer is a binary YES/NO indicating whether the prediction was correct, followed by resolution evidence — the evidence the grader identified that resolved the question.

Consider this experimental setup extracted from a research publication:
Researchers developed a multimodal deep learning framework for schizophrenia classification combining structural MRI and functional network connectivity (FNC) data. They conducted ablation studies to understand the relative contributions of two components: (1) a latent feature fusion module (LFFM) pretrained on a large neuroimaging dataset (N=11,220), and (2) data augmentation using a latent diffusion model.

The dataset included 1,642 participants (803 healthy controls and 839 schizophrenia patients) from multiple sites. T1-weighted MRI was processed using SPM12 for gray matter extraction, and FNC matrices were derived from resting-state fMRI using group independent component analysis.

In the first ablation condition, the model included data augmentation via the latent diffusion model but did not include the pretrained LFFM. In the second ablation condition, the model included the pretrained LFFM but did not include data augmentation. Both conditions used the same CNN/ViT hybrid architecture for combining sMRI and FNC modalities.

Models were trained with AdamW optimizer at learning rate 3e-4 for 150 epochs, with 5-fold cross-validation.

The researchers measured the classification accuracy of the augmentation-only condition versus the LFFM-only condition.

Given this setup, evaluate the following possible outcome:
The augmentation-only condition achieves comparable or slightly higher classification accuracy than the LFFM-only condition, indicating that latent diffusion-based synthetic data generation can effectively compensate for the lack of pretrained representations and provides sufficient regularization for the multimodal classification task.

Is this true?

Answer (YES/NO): YES